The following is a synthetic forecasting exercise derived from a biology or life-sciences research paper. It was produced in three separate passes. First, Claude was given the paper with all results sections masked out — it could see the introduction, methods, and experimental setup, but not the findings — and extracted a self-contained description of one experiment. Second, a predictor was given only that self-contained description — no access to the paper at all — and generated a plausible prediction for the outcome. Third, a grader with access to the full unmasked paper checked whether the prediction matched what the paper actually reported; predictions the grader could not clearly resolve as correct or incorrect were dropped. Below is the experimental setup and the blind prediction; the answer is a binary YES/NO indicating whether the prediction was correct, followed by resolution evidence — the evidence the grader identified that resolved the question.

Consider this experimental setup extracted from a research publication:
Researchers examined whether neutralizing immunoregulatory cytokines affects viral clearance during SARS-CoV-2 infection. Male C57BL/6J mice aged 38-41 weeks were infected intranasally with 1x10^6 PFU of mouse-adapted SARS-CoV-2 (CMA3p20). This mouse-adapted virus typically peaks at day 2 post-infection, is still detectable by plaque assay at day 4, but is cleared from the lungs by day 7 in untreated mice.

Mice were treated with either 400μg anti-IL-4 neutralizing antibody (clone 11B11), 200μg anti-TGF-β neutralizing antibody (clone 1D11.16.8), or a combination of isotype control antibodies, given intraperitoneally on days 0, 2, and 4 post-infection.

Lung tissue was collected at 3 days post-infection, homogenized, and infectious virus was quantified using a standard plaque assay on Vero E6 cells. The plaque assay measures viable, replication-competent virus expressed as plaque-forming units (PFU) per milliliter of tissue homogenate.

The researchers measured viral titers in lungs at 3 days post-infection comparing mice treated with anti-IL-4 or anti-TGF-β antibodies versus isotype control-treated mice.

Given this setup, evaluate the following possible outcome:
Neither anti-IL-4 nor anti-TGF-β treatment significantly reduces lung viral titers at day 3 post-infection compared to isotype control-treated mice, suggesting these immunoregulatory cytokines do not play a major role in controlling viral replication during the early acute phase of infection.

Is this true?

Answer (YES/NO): YES